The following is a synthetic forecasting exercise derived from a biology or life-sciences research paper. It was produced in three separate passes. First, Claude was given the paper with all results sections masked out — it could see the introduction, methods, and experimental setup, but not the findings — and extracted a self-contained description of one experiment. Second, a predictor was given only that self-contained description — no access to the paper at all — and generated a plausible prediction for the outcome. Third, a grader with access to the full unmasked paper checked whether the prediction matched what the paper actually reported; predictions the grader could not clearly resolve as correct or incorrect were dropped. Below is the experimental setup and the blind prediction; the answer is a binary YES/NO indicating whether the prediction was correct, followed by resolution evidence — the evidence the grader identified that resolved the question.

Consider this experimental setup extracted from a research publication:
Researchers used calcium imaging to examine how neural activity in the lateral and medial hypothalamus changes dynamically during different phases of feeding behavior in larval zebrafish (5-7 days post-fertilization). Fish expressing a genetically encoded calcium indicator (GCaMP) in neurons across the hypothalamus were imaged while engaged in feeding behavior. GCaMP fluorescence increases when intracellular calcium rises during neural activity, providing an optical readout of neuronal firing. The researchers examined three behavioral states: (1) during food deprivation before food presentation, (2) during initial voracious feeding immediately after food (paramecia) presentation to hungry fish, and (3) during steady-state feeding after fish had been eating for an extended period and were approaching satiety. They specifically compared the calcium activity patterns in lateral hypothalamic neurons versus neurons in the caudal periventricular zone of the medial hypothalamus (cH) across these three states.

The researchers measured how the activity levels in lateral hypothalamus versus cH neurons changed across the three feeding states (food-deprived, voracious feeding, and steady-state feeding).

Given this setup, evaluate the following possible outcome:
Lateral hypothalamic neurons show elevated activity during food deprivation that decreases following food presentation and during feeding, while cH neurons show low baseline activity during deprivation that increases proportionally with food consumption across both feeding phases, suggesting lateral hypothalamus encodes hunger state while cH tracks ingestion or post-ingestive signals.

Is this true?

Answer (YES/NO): NO